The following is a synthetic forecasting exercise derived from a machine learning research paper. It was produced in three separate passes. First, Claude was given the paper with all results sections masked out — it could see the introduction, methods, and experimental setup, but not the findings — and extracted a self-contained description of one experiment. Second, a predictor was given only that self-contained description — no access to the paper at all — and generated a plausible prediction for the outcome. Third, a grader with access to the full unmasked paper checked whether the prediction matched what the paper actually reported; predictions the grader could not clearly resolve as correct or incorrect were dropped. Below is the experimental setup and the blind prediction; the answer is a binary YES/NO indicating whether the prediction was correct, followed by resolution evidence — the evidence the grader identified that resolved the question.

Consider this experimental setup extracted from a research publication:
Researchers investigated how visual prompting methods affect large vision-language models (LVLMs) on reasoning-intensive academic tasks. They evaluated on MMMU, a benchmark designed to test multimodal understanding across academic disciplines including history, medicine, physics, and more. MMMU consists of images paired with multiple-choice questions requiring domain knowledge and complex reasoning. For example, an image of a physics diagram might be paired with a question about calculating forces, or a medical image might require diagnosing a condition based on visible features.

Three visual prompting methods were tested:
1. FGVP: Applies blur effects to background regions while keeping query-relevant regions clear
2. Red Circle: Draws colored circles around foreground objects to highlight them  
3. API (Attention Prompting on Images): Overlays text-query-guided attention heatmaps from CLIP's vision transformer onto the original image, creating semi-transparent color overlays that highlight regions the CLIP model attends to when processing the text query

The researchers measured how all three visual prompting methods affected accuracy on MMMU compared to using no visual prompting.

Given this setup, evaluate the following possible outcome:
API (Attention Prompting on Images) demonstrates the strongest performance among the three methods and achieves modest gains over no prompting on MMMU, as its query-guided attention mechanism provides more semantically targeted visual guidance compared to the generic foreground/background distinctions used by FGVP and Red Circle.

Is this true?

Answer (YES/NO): NO